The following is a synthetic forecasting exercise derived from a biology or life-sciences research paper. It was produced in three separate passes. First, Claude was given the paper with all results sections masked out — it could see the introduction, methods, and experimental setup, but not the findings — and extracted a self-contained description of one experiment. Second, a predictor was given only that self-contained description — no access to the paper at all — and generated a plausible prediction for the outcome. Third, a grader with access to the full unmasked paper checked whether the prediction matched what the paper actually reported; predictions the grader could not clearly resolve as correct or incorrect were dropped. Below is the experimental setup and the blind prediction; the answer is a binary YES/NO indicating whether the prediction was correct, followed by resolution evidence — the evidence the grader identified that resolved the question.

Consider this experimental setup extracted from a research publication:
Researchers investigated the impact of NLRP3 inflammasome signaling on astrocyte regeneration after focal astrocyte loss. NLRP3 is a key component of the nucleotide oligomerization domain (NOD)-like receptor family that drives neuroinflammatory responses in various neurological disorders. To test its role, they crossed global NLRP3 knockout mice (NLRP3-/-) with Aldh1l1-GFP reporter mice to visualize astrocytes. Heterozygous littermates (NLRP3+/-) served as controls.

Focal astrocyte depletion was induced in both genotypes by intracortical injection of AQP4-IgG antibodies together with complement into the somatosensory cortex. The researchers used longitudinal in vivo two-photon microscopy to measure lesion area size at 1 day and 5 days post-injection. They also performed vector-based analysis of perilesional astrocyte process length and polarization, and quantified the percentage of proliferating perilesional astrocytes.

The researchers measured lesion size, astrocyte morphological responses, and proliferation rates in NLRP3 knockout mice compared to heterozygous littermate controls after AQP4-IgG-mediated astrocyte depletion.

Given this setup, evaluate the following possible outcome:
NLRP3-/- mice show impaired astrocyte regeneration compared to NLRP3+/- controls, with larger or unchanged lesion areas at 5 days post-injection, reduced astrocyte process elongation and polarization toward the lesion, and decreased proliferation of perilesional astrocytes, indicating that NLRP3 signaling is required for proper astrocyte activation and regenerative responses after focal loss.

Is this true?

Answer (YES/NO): NO